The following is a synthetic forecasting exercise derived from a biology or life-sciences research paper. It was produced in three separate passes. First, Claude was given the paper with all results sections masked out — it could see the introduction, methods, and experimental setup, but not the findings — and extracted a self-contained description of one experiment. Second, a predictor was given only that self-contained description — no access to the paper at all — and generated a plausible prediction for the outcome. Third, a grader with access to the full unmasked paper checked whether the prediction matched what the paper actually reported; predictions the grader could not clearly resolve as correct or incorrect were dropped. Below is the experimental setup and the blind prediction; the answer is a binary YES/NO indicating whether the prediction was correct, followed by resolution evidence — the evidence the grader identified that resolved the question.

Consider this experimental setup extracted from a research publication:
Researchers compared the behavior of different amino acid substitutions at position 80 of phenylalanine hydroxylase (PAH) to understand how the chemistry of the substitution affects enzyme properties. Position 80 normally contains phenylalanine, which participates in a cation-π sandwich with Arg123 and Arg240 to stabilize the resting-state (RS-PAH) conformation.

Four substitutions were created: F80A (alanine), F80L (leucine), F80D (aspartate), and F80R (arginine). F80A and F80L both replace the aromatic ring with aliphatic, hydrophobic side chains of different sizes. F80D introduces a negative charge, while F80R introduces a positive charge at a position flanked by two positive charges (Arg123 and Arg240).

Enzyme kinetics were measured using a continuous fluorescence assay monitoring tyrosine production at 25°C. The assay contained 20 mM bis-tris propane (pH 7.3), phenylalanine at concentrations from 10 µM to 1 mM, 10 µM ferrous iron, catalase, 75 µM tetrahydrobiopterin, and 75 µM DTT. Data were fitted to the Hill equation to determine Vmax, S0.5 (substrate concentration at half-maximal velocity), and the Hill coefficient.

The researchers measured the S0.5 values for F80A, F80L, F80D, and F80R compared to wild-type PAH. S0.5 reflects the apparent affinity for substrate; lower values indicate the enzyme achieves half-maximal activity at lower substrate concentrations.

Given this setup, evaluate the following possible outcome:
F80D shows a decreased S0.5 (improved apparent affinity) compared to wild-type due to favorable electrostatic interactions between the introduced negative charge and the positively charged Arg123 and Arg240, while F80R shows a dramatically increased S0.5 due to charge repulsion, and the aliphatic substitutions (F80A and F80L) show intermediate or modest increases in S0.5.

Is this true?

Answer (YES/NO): NO